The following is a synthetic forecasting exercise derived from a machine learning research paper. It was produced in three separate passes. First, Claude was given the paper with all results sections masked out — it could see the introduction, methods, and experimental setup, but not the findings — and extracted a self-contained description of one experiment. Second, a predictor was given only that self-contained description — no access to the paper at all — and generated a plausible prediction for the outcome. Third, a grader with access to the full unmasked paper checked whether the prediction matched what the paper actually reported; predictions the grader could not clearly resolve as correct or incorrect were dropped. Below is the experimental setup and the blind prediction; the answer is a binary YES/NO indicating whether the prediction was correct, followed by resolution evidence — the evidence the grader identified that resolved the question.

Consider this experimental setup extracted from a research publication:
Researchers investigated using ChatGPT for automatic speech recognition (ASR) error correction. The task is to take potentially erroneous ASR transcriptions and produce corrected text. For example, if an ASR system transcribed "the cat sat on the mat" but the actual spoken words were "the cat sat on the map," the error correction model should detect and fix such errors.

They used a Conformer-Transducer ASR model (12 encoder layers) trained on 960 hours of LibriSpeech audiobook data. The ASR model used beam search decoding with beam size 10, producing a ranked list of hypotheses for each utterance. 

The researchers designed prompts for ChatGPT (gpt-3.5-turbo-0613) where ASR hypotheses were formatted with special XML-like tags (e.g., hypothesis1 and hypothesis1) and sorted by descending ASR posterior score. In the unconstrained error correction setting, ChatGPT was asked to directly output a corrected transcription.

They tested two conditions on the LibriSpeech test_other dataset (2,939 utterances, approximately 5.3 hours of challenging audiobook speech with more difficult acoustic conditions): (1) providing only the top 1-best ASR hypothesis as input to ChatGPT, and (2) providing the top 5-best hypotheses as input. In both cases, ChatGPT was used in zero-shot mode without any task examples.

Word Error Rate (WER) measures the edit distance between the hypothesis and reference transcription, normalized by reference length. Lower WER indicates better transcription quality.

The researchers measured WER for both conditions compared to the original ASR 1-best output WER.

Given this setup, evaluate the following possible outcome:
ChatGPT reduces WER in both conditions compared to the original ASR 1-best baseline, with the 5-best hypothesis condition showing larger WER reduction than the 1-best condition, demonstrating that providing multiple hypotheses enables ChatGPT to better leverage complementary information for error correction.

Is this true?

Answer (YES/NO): NO